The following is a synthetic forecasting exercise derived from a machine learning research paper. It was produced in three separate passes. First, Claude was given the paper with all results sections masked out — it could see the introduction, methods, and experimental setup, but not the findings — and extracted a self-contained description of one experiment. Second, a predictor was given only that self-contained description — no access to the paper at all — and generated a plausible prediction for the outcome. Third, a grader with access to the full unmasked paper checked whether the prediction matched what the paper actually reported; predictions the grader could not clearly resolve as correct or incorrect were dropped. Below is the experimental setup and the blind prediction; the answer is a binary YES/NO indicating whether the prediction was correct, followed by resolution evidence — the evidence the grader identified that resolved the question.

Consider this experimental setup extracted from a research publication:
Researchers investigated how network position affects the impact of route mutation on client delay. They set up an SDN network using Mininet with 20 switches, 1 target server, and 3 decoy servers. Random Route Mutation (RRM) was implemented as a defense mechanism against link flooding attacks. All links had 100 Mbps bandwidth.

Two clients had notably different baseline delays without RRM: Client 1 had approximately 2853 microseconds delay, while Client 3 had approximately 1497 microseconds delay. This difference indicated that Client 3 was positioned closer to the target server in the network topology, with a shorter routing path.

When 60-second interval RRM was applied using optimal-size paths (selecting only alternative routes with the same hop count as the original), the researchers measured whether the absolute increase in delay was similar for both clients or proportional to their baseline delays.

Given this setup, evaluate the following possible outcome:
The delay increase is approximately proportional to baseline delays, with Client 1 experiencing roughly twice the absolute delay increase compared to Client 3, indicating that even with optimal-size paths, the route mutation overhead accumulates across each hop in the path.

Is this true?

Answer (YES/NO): NO